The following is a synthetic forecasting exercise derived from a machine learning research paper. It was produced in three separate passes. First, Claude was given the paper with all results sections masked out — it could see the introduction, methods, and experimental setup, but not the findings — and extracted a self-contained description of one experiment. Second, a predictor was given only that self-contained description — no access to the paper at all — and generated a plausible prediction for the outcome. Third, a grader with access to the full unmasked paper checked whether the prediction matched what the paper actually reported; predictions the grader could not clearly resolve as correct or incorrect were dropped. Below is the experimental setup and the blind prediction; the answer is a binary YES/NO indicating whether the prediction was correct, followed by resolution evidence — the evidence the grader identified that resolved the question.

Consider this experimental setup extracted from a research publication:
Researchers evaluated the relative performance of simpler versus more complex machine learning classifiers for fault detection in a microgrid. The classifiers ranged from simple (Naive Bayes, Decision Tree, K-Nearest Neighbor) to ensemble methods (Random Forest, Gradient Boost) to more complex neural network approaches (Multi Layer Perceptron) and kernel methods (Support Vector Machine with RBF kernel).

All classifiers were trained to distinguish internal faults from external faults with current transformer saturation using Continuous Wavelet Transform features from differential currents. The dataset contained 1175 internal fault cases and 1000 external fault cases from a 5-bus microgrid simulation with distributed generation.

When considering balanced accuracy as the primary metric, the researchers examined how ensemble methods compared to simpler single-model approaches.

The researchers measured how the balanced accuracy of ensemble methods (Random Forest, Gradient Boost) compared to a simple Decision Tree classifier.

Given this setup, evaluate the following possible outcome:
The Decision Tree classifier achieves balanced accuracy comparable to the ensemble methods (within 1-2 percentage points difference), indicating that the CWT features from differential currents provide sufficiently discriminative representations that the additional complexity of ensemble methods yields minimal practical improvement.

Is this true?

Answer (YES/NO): YES